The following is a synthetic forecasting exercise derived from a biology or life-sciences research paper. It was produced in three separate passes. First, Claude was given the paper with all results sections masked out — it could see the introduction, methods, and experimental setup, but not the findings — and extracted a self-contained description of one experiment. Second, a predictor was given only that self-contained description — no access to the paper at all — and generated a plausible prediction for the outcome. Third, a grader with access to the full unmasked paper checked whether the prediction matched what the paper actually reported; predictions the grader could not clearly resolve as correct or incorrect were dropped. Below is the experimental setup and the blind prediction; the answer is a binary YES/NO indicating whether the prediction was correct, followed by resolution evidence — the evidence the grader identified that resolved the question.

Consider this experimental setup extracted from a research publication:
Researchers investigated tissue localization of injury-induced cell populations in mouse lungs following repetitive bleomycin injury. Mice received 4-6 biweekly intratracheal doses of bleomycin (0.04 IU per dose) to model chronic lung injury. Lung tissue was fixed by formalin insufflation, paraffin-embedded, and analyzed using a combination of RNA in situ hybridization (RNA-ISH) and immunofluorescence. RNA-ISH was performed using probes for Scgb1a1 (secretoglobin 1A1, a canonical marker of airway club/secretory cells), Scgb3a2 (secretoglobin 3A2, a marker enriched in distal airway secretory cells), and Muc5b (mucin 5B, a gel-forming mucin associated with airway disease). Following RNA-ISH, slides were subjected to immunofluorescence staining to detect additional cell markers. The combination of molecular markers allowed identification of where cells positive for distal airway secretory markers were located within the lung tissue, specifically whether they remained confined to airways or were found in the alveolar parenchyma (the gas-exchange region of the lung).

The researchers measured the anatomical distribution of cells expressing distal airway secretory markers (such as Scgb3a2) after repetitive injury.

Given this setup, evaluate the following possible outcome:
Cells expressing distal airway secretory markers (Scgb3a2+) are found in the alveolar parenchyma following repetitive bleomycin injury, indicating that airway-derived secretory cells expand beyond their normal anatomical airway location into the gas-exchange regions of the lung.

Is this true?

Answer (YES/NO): YES